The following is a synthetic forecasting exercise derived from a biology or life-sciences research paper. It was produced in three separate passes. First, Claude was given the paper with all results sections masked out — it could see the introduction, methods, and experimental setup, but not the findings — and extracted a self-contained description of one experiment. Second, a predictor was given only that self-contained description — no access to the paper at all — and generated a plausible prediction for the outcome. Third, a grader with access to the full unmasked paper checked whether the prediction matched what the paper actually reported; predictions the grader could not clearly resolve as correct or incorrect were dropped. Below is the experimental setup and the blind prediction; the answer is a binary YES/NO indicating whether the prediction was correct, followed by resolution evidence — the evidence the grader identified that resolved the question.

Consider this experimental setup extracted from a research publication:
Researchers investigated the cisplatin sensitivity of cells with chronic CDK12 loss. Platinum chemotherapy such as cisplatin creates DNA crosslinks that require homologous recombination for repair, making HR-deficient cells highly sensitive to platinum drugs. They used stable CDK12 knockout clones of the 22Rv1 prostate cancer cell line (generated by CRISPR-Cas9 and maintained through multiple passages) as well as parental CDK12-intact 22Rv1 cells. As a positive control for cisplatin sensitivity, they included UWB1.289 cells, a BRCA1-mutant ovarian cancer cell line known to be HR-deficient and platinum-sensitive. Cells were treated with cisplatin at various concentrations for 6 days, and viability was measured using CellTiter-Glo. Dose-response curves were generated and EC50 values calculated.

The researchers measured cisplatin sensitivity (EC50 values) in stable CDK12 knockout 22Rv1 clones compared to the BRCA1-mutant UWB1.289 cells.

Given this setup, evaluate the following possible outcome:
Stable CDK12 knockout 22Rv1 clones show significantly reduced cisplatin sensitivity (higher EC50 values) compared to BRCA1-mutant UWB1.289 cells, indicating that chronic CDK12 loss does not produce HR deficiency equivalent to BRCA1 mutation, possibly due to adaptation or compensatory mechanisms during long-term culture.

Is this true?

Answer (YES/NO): YES